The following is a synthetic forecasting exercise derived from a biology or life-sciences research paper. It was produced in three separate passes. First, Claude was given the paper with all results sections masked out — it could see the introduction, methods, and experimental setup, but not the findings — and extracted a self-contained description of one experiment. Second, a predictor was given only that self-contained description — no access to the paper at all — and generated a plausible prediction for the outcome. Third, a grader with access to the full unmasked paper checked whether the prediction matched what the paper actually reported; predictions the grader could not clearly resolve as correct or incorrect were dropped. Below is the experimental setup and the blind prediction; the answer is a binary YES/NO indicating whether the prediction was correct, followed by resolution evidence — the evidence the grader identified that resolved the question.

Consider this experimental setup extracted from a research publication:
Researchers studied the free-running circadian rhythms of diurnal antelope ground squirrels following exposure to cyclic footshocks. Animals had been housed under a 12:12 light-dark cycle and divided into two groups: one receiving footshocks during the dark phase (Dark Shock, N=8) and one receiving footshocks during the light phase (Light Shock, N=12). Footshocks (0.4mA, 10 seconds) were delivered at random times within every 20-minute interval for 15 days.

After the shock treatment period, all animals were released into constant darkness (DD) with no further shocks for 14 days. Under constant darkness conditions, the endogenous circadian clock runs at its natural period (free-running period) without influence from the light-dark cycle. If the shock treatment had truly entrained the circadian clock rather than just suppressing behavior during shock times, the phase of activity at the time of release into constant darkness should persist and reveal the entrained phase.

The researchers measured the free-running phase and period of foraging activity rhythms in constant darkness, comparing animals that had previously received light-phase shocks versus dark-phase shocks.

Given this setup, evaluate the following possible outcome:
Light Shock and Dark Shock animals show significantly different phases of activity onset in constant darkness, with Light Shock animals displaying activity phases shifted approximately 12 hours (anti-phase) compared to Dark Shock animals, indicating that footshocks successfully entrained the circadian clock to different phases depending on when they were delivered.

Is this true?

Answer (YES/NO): NO